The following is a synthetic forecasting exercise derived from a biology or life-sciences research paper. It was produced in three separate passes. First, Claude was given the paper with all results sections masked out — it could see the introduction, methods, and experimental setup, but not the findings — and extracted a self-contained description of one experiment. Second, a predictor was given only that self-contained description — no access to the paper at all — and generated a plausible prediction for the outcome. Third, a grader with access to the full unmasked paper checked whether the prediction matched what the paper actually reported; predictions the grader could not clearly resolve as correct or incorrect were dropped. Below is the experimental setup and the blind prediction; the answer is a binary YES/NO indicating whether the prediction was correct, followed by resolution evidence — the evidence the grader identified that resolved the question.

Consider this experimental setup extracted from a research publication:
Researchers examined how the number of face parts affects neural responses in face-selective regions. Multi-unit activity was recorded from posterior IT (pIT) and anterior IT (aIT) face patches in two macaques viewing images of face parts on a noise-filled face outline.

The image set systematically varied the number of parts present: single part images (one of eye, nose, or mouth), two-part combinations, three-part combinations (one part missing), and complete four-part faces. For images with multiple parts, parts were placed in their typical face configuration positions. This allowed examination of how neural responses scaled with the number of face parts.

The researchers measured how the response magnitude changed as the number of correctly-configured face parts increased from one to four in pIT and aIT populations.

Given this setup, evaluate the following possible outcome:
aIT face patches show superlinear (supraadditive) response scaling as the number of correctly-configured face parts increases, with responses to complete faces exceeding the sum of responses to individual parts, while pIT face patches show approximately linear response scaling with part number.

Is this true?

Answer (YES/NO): NO